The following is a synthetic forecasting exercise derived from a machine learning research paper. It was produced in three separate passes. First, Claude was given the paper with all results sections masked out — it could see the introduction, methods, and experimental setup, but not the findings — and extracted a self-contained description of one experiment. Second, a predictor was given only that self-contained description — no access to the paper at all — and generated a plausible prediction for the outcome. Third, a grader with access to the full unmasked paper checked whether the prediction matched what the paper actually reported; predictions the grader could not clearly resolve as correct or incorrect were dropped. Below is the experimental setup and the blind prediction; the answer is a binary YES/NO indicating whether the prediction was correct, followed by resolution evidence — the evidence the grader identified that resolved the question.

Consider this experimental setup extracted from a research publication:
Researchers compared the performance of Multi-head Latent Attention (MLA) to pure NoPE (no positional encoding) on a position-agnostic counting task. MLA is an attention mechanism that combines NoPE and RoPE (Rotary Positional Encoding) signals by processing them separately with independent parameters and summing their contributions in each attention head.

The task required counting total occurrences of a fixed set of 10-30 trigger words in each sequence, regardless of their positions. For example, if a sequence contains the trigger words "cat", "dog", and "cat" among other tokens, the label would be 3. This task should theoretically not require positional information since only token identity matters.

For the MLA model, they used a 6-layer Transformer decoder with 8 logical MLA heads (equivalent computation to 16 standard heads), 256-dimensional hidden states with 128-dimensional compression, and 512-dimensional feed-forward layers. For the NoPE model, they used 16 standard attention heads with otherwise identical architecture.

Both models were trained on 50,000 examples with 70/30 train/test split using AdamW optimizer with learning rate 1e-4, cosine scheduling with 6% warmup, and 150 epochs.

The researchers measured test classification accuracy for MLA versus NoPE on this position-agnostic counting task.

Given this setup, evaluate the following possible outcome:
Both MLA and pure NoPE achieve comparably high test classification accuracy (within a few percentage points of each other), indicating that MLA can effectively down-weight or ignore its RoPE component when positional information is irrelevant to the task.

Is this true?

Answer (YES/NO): NO